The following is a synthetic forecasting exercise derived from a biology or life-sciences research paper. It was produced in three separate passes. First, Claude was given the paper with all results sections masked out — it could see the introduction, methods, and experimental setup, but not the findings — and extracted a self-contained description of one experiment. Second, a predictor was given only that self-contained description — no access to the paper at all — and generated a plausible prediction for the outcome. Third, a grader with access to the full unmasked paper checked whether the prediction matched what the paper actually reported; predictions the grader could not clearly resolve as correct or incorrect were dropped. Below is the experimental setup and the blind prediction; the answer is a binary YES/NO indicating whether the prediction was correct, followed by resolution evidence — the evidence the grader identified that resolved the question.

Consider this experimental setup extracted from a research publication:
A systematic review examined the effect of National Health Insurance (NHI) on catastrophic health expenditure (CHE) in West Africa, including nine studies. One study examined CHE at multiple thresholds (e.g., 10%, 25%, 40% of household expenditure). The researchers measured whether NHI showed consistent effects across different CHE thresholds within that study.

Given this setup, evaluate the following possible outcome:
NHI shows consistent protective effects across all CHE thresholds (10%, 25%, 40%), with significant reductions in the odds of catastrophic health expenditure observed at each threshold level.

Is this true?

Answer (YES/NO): NO